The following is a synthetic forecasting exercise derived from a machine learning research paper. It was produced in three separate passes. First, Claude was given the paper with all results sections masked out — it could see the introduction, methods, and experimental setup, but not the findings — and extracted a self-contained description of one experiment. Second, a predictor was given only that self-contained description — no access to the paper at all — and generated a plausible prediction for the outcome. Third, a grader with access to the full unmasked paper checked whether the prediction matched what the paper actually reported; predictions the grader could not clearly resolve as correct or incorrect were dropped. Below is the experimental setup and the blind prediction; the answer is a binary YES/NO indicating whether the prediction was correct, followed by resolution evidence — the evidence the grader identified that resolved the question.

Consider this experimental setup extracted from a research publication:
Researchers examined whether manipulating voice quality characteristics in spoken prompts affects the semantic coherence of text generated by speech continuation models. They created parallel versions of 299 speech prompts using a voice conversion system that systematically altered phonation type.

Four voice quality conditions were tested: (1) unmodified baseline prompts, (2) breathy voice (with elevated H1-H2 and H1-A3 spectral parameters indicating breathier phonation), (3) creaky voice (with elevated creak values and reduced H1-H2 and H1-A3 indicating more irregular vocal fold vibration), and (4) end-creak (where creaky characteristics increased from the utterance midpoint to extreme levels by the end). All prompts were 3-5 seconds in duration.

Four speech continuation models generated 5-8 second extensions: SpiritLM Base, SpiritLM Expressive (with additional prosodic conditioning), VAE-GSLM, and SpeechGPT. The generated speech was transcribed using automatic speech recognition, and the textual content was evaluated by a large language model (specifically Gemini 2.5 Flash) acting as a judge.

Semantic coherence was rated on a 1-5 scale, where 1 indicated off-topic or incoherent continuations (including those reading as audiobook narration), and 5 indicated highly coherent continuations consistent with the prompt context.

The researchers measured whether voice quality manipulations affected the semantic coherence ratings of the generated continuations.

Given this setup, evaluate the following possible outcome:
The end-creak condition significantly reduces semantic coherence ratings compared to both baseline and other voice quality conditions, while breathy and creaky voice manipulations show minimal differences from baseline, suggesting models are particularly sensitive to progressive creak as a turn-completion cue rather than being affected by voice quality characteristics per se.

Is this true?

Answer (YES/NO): NO